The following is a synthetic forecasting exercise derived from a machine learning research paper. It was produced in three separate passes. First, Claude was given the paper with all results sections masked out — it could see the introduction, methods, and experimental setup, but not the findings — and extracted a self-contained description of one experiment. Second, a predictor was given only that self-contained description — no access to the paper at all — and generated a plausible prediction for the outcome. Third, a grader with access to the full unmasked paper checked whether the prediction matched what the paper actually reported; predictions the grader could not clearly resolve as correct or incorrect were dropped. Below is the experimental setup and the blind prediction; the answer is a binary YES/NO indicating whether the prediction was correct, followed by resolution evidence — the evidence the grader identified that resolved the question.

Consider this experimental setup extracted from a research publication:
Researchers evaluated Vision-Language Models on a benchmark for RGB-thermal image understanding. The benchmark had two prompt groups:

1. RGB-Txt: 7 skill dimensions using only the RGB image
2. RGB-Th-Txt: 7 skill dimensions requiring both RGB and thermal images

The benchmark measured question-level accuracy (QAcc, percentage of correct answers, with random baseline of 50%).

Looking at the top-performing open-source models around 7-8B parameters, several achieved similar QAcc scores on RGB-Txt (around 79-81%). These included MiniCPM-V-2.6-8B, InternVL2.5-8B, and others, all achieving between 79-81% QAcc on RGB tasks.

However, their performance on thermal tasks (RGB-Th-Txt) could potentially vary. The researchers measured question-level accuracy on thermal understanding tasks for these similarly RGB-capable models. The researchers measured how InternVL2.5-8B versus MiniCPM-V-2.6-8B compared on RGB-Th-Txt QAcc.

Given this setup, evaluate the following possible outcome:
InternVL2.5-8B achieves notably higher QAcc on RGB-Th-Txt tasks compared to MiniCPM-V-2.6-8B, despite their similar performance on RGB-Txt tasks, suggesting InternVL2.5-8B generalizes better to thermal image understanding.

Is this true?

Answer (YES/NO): NO